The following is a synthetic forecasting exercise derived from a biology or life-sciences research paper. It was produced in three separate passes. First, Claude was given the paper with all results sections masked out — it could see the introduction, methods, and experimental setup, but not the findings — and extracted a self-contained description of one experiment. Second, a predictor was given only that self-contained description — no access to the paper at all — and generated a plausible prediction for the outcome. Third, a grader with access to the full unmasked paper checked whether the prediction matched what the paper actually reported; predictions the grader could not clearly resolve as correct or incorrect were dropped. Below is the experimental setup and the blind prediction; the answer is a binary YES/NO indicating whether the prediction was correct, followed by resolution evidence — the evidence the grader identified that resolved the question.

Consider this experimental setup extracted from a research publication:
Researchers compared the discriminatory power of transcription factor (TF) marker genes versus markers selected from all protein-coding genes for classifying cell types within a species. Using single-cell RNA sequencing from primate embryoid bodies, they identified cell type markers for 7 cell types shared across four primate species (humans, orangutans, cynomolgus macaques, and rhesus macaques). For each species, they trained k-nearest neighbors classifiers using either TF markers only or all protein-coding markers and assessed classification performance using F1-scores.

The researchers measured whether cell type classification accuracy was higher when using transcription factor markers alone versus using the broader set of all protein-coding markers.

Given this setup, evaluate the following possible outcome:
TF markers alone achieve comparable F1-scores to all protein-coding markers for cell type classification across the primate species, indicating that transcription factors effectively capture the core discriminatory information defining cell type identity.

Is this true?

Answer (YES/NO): NO